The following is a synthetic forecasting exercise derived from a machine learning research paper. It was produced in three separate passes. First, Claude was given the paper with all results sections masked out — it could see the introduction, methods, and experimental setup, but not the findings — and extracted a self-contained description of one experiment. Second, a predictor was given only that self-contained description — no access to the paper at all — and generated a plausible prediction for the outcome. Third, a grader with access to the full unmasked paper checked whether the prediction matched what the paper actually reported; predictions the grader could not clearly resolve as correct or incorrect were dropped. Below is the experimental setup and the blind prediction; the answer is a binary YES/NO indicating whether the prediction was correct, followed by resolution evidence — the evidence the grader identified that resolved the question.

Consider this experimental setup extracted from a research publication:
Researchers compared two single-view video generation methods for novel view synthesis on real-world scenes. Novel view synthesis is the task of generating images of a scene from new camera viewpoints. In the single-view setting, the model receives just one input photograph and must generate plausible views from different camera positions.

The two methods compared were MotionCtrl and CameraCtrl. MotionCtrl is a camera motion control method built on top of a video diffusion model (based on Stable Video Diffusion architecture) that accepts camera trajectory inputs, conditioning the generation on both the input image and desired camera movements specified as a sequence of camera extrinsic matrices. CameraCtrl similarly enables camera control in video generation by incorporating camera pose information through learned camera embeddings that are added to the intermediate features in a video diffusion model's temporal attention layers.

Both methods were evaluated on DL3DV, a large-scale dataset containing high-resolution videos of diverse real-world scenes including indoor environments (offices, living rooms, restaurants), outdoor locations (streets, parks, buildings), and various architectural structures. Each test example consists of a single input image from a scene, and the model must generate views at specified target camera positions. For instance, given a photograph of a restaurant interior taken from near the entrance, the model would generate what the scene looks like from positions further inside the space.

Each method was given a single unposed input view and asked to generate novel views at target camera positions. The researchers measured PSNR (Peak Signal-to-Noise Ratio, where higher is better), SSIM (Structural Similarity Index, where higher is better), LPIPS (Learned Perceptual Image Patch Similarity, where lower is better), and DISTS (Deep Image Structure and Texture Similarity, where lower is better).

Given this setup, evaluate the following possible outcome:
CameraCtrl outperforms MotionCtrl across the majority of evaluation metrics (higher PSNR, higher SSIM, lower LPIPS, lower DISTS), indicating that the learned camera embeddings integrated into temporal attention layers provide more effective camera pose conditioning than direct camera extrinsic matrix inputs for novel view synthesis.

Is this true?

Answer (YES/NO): NO